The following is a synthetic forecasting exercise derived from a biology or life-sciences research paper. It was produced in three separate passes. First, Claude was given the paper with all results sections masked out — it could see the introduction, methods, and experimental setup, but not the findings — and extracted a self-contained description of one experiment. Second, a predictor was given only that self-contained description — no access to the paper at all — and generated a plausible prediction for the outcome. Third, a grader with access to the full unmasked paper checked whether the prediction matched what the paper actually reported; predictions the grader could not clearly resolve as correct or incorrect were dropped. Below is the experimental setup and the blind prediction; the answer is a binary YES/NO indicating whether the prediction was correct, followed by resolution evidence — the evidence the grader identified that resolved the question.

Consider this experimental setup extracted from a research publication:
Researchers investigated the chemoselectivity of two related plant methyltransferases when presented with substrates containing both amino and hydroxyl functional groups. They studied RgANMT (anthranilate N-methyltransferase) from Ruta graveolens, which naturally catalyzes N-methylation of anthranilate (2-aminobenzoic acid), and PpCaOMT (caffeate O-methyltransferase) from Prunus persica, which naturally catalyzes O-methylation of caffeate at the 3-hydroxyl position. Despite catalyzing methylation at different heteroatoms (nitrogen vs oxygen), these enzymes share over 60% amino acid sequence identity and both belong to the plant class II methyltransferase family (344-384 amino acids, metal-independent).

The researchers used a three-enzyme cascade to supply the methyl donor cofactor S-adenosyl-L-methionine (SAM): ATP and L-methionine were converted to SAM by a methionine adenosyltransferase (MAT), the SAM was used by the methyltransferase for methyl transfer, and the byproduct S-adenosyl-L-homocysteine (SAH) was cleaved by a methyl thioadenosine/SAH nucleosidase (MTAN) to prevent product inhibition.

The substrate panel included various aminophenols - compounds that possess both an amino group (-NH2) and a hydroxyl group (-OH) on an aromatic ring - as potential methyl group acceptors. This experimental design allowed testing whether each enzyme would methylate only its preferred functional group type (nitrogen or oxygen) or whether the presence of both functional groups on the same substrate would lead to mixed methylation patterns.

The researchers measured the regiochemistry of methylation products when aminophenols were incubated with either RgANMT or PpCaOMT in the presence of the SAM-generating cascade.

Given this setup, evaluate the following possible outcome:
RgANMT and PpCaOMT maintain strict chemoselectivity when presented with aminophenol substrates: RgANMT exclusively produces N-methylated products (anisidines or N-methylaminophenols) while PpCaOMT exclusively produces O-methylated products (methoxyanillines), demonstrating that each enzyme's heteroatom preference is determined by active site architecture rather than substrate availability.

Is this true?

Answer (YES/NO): YES